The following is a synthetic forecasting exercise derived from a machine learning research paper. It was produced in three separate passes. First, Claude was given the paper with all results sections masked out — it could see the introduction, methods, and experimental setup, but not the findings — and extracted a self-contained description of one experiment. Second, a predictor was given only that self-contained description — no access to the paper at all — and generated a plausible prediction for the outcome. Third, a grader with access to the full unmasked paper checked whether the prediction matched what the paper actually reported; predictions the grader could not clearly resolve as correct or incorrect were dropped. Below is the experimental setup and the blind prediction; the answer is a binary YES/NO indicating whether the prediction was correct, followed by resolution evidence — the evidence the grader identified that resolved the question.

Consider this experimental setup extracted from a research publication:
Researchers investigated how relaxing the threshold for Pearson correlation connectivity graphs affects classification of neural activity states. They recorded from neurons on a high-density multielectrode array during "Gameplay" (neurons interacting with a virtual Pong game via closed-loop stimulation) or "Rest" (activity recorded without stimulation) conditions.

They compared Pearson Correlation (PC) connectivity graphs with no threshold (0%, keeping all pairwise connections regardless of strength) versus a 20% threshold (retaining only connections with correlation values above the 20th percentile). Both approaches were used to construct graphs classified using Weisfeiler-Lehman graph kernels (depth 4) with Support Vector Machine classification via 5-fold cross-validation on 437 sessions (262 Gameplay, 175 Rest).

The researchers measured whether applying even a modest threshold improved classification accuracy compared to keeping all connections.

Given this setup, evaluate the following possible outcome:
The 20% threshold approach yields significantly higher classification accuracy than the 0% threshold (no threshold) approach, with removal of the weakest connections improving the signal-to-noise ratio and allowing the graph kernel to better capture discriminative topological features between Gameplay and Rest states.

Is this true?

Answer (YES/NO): YES